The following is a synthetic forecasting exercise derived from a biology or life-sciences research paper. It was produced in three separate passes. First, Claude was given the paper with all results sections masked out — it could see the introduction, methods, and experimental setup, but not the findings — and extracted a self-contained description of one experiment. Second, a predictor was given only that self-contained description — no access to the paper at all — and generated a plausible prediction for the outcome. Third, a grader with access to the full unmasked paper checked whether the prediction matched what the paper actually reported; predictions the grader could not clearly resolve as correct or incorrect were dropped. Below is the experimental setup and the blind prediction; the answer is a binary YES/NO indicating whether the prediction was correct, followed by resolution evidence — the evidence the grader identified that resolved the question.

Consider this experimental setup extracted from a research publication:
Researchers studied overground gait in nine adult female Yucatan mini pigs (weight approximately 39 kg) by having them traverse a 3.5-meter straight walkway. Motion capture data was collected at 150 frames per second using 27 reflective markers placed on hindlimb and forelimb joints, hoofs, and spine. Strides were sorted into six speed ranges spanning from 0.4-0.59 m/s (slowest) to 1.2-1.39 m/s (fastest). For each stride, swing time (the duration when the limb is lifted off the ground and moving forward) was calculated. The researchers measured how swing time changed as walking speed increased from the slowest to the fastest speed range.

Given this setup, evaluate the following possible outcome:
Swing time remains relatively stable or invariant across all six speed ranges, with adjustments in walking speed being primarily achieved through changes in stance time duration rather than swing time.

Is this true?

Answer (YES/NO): NO